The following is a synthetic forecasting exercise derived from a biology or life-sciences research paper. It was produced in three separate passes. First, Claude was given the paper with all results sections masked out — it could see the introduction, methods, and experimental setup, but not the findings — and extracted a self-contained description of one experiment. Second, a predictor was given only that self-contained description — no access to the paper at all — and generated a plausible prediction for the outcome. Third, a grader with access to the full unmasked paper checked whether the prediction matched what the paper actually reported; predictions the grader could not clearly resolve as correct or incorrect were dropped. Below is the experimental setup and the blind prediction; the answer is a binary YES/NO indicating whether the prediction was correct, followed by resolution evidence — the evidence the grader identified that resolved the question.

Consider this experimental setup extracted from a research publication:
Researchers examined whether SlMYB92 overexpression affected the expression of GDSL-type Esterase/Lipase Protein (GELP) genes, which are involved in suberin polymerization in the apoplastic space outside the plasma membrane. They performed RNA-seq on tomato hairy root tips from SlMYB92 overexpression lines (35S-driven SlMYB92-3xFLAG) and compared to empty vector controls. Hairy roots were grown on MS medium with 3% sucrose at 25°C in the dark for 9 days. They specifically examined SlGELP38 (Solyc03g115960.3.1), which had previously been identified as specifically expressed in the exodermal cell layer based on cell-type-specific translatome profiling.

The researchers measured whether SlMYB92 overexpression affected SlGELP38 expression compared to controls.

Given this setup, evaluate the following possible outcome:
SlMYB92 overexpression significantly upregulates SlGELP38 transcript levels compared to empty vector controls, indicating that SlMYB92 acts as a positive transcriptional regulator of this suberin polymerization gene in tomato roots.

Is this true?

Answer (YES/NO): YES